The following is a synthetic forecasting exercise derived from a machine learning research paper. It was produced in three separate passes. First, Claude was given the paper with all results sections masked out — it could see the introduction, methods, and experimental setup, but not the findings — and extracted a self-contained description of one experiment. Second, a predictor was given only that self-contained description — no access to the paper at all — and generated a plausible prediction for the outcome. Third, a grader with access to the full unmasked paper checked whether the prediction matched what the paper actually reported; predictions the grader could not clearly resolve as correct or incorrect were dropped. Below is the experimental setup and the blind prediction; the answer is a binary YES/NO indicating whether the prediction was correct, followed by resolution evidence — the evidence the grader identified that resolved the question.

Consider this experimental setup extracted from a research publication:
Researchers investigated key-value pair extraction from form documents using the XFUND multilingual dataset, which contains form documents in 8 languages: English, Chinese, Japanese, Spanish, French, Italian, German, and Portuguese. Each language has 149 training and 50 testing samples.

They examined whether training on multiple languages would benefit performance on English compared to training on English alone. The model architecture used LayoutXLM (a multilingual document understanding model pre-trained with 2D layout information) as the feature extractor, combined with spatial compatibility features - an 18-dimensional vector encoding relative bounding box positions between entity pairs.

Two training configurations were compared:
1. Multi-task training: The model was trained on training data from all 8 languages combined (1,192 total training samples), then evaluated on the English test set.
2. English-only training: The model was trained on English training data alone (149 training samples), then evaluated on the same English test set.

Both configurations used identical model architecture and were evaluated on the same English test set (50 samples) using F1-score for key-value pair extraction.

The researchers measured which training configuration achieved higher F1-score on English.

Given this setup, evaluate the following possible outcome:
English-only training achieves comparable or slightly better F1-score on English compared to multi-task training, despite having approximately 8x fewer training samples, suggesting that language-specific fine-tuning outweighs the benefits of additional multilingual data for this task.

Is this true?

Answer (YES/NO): NO